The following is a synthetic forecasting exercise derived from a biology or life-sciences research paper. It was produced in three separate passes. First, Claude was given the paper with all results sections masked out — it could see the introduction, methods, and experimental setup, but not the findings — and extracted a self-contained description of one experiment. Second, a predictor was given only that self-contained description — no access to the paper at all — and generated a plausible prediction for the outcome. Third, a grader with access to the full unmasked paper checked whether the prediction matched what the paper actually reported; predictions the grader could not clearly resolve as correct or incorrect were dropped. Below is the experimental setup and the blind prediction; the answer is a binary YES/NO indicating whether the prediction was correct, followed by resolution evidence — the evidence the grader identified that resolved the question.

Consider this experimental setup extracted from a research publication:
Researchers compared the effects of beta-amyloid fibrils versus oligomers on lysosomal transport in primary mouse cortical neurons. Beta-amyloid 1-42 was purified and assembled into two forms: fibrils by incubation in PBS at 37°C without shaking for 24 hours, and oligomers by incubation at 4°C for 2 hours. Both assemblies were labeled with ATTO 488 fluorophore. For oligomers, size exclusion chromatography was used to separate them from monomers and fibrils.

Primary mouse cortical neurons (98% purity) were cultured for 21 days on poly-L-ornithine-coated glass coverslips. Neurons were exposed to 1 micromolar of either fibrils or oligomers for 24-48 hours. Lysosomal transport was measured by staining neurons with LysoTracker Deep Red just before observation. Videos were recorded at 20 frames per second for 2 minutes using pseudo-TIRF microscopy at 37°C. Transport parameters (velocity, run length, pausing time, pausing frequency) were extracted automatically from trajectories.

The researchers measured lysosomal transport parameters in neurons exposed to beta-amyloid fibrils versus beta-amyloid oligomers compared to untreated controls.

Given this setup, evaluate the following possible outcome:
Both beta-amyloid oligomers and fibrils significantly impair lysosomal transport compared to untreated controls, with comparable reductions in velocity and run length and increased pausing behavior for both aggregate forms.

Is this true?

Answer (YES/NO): NO